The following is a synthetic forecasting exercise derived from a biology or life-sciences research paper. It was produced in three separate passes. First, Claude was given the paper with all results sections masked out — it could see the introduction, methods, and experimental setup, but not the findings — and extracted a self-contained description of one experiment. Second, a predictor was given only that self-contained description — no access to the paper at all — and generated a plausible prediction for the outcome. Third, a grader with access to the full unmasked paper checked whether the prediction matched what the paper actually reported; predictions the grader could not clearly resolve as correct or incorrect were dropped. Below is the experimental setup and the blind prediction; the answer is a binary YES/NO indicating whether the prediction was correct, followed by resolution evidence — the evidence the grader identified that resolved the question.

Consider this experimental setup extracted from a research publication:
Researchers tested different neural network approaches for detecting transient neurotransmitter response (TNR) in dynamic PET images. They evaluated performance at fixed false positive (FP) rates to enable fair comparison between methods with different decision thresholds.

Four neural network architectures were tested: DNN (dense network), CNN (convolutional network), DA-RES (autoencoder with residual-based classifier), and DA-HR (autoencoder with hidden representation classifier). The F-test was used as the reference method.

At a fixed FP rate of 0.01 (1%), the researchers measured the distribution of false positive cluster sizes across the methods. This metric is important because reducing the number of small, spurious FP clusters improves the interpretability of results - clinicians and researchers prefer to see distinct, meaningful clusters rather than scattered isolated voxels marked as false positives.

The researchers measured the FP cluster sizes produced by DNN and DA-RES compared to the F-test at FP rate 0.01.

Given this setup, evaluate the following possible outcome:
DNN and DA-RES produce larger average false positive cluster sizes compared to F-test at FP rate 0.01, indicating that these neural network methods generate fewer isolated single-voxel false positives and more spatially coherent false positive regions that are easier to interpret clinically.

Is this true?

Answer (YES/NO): NO